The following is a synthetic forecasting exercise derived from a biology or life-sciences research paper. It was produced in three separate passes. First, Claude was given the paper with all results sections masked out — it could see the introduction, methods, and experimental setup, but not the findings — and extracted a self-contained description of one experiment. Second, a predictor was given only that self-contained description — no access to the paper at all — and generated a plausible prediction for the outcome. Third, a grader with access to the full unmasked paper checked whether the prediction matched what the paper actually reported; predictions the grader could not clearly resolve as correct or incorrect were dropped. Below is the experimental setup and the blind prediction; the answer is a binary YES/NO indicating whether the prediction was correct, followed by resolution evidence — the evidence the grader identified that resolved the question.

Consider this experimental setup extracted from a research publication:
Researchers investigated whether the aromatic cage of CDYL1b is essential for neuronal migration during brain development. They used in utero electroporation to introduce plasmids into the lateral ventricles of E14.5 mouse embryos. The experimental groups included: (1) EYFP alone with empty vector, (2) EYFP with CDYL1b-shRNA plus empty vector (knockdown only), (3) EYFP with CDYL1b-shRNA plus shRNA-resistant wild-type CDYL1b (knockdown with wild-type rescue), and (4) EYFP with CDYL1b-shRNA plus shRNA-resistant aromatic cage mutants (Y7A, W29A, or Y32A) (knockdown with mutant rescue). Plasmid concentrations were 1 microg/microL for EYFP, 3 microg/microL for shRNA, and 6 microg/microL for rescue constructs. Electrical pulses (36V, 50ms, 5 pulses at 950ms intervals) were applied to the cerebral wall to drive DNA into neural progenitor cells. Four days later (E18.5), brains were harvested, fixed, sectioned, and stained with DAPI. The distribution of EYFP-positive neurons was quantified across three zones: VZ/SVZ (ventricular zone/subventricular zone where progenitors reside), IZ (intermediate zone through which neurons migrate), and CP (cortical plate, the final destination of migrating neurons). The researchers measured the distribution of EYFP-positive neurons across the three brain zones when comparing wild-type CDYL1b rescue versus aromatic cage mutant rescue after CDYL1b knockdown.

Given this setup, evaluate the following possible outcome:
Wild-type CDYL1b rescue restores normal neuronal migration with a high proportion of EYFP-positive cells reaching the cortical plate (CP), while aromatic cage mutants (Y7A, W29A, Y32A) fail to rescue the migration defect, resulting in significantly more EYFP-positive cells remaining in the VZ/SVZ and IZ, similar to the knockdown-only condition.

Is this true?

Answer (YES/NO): YES